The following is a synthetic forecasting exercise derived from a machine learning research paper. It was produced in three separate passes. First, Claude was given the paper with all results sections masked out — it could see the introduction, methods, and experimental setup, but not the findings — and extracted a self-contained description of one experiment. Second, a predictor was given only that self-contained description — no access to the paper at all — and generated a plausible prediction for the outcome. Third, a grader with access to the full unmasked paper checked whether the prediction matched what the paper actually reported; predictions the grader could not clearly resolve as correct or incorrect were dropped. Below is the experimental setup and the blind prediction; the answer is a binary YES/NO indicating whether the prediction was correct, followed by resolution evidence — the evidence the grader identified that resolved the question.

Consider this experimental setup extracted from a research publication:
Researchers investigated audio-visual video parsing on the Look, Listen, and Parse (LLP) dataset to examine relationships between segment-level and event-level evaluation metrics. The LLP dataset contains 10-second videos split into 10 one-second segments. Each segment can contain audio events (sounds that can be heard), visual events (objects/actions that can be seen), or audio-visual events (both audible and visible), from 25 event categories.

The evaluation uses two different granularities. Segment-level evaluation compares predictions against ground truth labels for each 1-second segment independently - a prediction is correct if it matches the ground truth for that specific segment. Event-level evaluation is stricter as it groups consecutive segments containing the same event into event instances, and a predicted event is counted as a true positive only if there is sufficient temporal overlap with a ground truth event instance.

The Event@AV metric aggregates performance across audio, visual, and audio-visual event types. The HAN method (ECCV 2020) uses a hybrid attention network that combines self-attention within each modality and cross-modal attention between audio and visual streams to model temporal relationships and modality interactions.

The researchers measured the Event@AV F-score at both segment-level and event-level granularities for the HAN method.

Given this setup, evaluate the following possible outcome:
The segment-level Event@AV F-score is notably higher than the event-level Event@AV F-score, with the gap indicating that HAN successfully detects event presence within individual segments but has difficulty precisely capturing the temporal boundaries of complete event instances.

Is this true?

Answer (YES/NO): YES